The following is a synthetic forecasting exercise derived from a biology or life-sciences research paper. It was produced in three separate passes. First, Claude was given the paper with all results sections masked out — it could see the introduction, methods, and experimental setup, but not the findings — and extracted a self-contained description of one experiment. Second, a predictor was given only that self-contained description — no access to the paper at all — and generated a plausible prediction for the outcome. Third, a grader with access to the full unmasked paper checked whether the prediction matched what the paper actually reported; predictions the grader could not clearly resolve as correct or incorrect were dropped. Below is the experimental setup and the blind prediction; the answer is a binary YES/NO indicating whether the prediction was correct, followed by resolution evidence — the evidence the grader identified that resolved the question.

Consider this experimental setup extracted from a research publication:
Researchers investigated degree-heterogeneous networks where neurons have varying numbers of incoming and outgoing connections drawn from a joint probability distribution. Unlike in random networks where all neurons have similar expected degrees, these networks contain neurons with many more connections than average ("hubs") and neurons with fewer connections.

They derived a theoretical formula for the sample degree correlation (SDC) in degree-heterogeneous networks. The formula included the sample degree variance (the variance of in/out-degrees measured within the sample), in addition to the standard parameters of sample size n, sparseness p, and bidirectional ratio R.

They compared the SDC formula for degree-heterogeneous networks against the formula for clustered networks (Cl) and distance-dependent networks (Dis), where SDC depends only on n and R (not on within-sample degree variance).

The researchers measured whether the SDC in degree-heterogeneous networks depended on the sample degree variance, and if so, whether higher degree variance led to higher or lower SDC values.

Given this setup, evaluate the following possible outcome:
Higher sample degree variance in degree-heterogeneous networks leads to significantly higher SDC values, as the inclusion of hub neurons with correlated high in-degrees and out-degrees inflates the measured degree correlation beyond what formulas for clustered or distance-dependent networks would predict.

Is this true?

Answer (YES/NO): NO